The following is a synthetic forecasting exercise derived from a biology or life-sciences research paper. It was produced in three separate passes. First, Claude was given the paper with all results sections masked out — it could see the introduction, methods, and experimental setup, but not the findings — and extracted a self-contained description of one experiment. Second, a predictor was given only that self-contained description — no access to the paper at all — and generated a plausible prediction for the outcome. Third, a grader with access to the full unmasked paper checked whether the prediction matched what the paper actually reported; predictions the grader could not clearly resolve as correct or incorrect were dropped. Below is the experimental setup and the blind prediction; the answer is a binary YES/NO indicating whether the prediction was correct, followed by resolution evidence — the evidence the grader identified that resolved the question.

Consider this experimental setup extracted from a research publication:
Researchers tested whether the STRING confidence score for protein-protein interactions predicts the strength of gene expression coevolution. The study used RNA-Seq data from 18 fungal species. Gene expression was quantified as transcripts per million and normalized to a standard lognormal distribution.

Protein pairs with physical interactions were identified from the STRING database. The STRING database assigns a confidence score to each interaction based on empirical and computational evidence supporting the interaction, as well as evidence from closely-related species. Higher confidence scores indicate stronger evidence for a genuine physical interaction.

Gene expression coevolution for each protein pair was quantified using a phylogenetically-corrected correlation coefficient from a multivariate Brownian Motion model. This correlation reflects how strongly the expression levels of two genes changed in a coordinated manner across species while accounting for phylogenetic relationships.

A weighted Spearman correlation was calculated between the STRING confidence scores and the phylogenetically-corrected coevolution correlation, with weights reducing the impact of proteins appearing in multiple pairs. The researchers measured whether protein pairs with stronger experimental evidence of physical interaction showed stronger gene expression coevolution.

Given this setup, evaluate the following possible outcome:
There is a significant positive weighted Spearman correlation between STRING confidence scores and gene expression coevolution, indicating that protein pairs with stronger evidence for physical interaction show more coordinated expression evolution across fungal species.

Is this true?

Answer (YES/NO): YES